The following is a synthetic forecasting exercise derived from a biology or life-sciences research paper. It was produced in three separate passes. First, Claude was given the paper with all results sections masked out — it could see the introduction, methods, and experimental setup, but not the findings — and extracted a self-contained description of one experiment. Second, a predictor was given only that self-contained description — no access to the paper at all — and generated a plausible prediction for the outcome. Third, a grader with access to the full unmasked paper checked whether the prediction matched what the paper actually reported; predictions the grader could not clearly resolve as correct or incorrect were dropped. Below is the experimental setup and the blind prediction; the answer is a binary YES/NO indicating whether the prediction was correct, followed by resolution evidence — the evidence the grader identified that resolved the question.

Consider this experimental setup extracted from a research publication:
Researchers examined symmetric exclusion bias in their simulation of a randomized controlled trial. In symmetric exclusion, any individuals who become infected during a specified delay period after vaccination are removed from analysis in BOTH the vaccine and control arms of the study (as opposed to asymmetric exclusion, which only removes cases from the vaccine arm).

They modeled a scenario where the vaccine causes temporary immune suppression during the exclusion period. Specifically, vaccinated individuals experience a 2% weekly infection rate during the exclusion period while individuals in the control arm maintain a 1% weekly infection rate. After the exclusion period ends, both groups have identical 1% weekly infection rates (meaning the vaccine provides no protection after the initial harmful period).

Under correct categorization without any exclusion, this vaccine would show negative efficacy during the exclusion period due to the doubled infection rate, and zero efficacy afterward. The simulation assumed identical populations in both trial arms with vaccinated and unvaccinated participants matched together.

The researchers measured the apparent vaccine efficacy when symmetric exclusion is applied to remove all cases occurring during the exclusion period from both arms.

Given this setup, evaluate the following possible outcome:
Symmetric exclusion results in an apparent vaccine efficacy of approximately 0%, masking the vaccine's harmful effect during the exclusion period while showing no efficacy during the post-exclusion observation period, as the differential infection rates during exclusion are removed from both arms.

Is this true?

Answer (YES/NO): YES